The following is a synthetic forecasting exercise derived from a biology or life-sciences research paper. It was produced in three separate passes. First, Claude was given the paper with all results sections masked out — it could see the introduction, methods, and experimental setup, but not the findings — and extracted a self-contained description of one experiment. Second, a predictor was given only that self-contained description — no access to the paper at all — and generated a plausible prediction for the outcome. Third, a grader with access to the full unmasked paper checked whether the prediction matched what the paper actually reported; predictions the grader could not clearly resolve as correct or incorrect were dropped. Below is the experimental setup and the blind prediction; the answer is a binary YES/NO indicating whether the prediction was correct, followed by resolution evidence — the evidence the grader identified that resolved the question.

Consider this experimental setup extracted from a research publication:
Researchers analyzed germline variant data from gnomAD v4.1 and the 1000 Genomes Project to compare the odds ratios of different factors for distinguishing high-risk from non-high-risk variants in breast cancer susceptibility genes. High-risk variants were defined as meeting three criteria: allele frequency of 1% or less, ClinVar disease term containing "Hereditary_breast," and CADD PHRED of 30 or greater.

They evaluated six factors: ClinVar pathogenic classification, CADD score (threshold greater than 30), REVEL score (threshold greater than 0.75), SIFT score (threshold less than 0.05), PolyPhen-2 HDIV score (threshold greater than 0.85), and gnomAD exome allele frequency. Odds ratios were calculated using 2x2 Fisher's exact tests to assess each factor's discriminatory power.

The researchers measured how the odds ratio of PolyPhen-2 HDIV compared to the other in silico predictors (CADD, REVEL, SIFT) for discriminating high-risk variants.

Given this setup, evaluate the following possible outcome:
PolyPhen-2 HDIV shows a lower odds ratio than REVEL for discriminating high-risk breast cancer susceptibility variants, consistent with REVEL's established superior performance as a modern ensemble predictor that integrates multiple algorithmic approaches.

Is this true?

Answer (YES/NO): YES